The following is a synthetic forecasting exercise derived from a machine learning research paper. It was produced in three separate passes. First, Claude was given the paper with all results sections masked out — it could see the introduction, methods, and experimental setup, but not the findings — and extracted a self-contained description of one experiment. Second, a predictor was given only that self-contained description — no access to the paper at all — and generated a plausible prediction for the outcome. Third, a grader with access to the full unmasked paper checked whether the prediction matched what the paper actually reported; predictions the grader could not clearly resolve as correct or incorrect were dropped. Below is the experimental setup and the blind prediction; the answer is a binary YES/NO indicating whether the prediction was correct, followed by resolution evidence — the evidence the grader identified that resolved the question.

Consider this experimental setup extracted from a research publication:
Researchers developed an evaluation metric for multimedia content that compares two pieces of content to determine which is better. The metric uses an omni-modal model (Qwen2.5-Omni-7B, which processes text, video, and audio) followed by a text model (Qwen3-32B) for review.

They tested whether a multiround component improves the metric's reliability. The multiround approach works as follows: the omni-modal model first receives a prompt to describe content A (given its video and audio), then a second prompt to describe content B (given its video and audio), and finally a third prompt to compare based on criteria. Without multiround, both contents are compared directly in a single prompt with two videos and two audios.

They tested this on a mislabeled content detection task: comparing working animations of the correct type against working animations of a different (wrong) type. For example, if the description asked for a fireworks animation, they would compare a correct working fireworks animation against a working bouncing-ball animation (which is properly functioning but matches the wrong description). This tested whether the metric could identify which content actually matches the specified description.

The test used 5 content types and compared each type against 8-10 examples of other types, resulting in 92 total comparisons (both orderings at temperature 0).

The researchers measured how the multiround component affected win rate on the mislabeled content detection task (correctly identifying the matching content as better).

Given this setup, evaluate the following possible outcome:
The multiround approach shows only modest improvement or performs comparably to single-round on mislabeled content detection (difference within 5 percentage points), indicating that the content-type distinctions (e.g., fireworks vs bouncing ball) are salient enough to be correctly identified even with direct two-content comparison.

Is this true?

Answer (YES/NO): NO